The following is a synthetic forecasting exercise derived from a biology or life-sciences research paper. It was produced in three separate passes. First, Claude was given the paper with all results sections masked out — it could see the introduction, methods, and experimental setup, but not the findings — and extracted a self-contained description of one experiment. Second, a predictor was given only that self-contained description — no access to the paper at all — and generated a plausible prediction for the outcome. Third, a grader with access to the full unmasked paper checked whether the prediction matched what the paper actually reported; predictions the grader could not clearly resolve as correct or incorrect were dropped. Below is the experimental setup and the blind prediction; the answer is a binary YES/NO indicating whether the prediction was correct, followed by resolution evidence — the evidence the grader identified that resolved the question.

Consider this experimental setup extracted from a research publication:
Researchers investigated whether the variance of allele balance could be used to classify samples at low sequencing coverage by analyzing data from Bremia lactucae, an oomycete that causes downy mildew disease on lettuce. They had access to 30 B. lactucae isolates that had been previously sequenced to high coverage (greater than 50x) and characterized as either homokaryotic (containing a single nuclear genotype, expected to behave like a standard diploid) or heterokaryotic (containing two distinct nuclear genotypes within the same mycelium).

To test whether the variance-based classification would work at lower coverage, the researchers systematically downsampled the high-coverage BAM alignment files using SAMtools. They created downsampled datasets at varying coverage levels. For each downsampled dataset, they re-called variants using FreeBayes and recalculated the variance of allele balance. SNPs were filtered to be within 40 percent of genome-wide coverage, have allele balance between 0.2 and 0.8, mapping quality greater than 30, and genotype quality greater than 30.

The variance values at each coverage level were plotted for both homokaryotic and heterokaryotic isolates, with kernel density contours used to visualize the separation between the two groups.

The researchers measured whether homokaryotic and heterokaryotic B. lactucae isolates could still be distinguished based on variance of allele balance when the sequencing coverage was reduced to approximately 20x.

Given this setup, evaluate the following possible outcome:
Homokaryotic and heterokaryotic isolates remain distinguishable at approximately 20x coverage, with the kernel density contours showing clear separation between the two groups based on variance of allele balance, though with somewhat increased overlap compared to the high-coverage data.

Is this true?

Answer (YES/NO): YES